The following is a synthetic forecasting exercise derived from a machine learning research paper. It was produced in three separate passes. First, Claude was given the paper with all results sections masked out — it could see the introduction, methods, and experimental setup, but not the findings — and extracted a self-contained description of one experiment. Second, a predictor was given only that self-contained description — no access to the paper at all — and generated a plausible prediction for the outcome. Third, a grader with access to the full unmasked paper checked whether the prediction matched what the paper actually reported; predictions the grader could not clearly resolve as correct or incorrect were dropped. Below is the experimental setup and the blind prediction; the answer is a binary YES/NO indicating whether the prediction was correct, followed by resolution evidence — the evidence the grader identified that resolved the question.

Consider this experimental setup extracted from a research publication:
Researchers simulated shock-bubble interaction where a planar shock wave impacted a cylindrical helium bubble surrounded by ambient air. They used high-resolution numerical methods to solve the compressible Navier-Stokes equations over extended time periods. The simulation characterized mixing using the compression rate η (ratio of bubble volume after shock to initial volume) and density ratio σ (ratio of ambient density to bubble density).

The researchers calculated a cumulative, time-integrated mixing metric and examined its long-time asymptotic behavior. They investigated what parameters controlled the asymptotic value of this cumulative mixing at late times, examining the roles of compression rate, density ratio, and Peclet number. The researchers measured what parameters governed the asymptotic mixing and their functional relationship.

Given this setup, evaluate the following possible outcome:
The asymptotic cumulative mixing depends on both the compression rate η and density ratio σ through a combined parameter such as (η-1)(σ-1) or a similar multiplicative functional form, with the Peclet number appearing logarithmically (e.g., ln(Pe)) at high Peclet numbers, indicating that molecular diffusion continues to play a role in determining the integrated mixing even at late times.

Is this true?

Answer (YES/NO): NO